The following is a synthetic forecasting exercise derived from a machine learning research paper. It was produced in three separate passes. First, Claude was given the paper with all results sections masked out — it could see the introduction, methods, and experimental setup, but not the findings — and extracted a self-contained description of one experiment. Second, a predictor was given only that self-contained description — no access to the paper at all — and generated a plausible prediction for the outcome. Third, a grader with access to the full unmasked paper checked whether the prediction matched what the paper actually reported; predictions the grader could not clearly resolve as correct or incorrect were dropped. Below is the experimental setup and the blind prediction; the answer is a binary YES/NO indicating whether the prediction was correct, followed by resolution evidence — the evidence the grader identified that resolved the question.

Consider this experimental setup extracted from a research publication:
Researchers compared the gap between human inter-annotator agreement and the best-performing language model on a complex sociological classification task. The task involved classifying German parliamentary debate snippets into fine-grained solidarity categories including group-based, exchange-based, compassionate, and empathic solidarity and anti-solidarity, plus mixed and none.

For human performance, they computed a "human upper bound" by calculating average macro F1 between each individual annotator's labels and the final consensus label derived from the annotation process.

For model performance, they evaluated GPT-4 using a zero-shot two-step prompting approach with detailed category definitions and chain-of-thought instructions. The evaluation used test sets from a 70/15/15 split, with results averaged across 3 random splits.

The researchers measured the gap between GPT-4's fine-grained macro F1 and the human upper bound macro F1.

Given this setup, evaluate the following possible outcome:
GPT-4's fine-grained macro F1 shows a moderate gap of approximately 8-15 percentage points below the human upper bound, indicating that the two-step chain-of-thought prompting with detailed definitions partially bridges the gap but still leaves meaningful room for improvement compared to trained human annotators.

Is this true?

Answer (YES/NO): YES